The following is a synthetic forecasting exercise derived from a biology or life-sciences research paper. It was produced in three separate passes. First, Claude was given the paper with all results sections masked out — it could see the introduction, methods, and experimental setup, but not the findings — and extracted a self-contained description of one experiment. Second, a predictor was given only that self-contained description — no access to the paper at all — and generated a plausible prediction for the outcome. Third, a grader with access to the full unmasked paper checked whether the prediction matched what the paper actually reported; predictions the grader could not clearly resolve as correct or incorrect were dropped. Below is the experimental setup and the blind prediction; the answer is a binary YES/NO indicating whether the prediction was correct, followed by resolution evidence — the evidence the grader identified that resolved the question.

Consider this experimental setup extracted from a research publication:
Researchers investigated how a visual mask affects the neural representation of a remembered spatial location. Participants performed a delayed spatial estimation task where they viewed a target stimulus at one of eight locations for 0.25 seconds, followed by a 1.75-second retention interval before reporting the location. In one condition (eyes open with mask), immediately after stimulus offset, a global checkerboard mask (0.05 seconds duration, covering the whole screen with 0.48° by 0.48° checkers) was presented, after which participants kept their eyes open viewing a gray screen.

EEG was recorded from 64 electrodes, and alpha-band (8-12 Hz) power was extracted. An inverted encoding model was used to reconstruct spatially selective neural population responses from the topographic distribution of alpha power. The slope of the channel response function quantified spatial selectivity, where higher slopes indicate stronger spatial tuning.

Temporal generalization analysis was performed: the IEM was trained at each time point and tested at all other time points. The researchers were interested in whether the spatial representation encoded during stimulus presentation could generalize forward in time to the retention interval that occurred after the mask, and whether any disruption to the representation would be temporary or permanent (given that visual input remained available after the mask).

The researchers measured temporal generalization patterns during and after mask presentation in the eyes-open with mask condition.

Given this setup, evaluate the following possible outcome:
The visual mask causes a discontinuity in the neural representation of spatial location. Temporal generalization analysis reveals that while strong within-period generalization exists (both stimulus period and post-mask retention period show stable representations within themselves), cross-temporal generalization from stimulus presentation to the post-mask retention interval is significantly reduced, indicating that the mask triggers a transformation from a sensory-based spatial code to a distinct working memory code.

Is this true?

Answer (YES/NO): NO